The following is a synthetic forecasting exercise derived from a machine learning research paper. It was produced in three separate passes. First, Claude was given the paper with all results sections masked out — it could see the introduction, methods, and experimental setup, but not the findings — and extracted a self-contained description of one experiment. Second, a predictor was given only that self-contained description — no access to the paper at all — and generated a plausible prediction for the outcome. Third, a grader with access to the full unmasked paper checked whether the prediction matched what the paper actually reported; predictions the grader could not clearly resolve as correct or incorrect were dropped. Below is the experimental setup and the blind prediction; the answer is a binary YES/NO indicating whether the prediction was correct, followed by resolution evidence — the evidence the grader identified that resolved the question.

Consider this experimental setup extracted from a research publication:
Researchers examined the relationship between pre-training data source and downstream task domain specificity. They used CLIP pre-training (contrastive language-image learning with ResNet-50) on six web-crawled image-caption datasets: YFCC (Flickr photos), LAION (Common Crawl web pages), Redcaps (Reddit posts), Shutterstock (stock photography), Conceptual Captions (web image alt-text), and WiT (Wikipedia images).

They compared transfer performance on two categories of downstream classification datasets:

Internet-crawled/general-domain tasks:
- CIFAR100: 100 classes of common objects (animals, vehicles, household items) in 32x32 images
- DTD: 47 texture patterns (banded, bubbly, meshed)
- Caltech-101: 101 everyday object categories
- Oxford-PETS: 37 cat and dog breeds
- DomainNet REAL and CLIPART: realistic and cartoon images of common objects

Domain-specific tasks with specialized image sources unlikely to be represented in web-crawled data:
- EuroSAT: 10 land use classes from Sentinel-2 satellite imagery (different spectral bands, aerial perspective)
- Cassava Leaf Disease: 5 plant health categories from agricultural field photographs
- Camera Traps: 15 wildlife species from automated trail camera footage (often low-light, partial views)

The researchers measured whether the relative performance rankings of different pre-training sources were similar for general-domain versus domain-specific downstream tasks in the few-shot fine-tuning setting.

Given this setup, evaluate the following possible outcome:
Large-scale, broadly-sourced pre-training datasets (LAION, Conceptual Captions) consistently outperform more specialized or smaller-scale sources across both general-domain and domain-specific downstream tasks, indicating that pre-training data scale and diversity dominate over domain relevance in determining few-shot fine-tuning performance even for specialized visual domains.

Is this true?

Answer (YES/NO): NO